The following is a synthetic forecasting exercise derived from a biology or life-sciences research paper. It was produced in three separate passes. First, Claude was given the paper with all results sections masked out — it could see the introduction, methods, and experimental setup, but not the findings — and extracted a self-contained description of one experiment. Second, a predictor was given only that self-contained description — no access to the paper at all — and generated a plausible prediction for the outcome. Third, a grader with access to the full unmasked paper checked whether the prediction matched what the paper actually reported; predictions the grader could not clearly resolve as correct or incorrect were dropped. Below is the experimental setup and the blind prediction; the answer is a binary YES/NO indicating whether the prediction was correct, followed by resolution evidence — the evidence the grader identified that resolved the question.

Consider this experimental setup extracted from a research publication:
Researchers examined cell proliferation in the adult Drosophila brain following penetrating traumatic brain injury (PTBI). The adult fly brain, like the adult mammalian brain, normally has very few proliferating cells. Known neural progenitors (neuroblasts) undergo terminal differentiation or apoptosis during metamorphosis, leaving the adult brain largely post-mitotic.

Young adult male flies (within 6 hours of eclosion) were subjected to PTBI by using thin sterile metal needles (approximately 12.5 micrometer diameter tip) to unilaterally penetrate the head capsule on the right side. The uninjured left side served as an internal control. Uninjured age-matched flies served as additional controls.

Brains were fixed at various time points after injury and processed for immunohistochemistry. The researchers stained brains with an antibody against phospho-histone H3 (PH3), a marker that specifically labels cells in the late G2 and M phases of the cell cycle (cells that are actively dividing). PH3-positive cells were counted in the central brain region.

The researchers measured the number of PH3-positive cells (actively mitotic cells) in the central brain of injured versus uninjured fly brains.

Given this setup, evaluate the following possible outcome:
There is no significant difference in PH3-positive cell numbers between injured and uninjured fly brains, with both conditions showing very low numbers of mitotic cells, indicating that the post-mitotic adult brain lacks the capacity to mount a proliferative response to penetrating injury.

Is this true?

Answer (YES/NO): NO